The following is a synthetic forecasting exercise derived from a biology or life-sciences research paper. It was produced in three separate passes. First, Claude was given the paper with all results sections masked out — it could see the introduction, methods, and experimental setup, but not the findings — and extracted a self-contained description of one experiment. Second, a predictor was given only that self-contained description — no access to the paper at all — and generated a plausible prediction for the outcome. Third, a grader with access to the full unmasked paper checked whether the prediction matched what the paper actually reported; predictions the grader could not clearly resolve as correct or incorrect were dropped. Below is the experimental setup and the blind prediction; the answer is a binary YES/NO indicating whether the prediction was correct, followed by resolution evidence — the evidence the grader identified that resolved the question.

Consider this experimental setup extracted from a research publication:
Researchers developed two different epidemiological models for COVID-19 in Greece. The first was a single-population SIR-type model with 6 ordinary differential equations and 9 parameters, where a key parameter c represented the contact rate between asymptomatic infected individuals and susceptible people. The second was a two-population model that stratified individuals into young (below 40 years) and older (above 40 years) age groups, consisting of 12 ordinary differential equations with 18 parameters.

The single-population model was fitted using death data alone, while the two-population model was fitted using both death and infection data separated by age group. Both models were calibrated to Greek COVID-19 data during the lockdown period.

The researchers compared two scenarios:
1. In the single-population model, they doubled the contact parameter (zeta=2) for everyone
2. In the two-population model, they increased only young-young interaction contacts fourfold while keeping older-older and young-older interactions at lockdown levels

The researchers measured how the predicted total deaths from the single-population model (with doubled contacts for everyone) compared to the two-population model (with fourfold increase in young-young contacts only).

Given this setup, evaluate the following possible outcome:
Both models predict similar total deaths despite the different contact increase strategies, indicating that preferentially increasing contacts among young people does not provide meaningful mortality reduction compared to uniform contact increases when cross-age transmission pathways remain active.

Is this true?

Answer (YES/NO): NO